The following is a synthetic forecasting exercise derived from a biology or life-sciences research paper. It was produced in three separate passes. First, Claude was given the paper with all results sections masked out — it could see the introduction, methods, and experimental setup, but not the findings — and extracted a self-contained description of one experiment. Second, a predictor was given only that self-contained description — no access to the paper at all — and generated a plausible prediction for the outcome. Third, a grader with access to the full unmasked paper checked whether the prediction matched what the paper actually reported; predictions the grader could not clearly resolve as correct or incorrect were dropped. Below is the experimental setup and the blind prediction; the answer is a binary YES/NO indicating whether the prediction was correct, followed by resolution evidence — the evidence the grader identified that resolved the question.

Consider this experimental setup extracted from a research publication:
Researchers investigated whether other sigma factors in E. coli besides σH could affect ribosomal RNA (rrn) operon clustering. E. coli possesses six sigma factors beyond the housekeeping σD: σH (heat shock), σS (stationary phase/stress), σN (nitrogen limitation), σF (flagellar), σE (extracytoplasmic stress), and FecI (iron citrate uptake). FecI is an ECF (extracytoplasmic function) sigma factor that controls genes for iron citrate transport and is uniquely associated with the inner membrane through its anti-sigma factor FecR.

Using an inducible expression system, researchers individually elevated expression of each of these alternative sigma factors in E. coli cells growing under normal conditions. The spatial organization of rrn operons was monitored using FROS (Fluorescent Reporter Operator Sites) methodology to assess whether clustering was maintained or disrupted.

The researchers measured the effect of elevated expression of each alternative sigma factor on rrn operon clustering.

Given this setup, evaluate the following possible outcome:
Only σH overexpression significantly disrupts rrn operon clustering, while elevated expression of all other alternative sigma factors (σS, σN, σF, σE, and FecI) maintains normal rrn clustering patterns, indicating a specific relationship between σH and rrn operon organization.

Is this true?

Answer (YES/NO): NO